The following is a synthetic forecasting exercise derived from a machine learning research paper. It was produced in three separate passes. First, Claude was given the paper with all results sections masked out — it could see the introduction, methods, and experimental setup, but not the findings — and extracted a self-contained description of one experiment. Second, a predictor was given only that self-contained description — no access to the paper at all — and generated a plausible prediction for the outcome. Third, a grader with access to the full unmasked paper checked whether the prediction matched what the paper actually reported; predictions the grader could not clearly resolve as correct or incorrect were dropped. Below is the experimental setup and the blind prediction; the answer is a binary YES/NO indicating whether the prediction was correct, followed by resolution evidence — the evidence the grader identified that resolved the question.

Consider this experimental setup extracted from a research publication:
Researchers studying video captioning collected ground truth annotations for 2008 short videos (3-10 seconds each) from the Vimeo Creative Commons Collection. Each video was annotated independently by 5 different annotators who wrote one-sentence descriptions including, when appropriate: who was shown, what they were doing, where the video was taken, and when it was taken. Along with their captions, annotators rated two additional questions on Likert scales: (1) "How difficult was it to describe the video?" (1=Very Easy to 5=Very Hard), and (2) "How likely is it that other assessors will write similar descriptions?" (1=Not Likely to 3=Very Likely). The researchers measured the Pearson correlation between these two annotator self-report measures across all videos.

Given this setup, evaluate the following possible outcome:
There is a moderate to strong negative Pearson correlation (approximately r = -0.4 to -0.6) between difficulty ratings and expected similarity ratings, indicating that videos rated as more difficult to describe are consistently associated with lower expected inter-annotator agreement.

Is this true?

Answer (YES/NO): NO